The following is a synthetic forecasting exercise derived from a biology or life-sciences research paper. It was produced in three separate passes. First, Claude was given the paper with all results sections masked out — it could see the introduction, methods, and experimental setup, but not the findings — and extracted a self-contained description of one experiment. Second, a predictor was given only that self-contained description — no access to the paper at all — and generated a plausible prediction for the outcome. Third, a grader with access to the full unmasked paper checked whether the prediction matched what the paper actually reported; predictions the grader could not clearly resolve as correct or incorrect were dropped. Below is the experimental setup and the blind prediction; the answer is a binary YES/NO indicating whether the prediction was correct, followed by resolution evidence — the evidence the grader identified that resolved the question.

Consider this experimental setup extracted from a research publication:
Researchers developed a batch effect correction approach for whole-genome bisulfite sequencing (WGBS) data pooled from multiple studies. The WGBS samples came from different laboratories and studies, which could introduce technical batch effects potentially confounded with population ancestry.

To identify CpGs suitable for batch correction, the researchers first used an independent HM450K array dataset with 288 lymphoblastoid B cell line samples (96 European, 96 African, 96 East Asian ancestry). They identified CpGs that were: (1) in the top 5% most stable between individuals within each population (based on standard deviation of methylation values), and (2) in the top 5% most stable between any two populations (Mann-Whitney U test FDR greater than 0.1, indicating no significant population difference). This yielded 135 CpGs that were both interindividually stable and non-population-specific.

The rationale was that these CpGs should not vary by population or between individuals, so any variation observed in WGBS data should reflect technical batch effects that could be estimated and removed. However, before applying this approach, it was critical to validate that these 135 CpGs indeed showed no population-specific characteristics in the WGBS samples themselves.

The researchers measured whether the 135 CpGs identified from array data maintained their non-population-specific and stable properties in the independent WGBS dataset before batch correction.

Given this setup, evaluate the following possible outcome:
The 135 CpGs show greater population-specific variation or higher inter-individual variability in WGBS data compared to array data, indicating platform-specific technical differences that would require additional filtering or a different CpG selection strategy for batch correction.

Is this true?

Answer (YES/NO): NO